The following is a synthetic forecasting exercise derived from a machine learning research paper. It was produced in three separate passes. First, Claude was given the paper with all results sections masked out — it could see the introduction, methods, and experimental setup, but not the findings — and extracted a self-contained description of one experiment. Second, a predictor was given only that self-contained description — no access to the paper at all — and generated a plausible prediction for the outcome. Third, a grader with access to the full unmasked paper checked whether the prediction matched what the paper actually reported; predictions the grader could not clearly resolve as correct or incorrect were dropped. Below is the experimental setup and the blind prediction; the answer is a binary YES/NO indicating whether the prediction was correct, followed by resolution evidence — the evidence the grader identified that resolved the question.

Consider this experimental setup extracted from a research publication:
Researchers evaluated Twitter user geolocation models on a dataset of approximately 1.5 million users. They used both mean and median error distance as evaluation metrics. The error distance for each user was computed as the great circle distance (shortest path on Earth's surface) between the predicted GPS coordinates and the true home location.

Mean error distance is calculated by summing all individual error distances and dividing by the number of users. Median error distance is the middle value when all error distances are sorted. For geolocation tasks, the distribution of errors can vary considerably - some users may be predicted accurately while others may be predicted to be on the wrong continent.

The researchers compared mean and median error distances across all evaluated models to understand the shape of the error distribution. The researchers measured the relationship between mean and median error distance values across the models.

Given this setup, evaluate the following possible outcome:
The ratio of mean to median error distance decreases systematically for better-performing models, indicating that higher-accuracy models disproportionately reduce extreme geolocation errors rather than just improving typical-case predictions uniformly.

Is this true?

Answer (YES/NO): NO